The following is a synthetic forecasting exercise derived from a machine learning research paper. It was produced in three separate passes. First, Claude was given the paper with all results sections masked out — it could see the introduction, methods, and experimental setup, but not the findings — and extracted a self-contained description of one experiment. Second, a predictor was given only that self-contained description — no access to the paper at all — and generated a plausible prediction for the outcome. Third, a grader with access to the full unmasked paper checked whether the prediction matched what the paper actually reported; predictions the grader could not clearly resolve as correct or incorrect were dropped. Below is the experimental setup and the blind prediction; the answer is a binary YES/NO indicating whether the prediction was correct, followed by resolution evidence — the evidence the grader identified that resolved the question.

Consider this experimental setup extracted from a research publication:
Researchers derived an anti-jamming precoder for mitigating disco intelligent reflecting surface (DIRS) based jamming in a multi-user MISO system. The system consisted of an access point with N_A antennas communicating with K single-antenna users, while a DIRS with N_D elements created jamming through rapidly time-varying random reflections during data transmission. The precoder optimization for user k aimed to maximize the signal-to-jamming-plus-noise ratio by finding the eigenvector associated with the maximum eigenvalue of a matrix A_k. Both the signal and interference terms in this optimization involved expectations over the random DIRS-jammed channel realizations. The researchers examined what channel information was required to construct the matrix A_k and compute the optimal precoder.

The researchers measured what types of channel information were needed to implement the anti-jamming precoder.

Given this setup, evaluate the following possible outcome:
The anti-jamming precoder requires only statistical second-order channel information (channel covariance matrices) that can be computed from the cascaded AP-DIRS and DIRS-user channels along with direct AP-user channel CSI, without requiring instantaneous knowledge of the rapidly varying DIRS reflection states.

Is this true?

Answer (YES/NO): YES